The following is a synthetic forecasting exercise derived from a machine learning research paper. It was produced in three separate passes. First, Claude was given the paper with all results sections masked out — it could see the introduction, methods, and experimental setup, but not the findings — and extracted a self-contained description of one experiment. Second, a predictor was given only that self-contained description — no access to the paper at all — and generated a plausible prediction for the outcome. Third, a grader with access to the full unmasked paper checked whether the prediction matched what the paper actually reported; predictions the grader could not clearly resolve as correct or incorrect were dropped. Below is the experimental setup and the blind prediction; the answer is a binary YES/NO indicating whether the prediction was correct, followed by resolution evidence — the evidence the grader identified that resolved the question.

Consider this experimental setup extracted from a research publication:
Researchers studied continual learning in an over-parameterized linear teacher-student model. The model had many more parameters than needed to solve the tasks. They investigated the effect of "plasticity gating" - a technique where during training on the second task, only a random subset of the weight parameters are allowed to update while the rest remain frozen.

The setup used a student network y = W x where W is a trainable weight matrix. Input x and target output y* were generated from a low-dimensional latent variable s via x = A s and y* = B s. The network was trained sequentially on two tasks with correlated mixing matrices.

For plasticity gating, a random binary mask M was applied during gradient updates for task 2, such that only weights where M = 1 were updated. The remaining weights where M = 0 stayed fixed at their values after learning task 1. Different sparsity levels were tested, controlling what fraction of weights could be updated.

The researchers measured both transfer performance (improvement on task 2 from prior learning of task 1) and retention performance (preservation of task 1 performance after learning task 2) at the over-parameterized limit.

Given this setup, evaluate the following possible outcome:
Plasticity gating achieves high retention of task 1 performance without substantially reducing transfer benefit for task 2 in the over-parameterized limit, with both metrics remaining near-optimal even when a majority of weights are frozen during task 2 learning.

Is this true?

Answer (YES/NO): NO